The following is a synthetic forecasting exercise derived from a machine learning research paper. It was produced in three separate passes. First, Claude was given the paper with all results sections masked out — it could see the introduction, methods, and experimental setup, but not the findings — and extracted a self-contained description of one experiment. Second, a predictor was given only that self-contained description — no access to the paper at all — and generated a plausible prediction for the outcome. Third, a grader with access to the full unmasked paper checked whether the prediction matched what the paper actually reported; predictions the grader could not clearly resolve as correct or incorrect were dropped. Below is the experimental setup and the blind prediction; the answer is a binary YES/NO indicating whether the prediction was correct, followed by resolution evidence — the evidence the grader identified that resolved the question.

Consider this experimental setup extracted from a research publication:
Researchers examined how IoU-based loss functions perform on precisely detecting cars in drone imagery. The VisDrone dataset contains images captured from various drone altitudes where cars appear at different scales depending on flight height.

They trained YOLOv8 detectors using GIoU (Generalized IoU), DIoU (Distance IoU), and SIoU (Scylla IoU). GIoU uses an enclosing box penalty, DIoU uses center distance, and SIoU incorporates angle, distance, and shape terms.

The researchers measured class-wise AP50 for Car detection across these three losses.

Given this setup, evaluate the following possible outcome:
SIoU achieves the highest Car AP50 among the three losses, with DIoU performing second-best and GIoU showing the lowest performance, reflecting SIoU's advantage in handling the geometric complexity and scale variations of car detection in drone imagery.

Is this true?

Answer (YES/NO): NO